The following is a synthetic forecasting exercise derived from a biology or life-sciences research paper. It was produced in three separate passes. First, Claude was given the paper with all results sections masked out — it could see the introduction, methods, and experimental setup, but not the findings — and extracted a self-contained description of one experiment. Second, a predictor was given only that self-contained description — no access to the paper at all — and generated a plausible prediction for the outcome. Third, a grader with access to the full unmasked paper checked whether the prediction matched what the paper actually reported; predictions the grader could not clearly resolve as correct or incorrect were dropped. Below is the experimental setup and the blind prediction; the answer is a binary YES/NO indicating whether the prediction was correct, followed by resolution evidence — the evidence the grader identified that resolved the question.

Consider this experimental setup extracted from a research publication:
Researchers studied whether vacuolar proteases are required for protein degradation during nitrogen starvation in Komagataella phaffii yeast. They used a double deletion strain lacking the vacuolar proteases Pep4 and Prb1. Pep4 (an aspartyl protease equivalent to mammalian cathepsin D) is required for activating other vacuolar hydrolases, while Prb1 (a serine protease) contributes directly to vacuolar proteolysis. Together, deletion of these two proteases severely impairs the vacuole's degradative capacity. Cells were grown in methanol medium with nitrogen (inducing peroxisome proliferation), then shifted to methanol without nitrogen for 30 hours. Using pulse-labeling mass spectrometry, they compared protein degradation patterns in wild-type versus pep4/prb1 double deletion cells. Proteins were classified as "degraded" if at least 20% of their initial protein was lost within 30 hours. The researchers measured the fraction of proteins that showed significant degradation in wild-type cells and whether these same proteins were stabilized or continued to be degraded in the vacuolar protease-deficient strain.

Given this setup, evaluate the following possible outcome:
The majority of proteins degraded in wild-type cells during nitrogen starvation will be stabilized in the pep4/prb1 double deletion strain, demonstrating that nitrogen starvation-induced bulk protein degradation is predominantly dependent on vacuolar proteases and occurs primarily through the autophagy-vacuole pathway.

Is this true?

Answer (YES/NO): YES